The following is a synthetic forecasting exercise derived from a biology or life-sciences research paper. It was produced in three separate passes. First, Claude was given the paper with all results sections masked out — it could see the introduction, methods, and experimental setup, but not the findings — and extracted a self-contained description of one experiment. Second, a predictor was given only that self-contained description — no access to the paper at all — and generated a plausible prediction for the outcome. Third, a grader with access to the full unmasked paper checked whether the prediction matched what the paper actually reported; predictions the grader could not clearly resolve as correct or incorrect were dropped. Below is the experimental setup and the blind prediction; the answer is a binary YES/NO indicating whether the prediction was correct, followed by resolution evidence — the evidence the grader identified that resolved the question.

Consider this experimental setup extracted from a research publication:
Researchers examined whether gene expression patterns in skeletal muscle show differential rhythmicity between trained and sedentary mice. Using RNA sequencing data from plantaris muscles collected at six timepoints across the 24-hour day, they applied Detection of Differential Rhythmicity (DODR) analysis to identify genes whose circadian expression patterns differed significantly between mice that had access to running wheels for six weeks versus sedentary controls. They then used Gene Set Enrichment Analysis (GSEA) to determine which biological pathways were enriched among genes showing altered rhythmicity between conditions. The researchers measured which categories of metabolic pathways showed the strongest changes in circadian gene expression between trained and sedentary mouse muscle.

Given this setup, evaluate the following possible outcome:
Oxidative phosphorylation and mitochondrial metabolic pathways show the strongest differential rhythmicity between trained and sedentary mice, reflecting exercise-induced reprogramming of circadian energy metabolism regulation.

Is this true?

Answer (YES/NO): NO